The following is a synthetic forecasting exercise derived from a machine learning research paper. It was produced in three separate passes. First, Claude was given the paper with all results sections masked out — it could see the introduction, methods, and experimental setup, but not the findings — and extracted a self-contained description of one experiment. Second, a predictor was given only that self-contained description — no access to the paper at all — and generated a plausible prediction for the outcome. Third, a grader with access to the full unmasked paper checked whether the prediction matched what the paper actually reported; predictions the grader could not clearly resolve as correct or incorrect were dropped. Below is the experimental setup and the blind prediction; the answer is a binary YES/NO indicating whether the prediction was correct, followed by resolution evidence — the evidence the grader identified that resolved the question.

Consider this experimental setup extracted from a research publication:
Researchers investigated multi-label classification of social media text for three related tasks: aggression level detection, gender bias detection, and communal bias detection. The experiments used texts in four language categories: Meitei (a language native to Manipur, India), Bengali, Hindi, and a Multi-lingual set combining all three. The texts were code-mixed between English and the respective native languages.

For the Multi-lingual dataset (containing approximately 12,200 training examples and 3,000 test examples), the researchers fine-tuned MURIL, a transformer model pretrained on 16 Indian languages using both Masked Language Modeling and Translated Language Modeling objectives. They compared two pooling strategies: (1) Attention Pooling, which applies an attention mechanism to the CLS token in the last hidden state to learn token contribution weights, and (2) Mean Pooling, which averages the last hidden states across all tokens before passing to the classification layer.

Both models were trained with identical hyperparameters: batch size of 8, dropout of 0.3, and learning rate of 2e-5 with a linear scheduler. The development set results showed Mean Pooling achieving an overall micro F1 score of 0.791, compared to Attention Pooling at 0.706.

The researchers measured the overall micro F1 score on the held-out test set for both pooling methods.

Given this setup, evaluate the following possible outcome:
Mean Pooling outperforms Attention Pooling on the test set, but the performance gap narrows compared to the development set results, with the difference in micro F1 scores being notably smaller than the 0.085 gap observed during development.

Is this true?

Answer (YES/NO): NO